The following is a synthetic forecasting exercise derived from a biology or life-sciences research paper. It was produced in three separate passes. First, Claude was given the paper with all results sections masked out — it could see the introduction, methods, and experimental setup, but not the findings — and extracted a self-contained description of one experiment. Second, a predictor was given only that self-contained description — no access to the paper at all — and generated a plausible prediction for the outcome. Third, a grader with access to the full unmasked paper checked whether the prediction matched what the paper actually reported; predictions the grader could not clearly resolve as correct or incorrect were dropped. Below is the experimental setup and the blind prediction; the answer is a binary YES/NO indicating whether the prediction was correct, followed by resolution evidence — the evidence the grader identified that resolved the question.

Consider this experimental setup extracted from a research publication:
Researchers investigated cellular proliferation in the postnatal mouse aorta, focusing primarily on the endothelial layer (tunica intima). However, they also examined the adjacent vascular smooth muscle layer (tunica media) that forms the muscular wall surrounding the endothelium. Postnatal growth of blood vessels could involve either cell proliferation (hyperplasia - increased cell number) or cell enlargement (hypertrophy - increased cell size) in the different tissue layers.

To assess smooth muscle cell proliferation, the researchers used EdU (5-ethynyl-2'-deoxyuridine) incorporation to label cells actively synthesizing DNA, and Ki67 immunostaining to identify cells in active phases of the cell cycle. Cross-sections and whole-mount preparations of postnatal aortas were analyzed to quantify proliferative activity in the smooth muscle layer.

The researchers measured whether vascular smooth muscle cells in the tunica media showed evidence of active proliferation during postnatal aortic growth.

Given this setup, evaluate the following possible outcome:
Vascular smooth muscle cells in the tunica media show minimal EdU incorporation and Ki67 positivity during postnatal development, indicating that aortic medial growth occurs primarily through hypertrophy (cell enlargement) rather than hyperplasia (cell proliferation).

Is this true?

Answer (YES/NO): NO